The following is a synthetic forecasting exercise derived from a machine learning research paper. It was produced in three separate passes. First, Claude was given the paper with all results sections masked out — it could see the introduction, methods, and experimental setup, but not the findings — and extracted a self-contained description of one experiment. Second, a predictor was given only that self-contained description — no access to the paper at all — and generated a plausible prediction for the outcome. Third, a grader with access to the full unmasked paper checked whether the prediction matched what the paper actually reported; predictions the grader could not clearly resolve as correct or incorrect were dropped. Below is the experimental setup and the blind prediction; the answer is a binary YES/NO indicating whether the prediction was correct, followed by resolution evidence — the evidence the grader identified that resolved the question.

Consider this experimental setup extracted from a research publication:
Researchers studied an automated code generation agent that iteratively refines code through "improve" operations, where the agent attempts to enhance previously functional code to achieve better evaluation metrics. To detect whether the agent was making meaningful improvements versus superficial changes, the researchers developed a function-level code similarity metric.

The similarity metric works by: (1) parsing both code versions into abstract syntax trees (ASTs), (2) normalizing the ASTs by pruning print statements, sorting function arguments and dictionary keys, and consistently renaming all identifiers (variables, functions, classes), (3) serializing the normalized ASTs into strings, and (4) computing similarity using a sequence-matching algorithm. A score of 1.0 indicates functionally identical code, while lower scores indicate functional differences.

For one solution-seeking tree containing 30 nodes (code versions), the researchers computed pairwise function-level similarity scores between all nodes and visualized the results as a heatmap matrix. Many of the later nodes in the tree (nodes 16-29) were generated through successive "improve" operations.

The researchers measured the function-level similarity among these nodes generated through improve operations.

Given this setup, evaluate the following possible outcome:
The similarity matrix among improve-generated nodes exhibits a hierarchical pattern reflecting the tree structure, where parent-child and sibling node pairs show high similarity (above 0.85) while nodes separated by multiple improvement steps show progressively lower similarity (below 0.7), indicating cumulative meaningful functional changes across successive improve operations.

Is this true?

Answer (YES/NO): NO